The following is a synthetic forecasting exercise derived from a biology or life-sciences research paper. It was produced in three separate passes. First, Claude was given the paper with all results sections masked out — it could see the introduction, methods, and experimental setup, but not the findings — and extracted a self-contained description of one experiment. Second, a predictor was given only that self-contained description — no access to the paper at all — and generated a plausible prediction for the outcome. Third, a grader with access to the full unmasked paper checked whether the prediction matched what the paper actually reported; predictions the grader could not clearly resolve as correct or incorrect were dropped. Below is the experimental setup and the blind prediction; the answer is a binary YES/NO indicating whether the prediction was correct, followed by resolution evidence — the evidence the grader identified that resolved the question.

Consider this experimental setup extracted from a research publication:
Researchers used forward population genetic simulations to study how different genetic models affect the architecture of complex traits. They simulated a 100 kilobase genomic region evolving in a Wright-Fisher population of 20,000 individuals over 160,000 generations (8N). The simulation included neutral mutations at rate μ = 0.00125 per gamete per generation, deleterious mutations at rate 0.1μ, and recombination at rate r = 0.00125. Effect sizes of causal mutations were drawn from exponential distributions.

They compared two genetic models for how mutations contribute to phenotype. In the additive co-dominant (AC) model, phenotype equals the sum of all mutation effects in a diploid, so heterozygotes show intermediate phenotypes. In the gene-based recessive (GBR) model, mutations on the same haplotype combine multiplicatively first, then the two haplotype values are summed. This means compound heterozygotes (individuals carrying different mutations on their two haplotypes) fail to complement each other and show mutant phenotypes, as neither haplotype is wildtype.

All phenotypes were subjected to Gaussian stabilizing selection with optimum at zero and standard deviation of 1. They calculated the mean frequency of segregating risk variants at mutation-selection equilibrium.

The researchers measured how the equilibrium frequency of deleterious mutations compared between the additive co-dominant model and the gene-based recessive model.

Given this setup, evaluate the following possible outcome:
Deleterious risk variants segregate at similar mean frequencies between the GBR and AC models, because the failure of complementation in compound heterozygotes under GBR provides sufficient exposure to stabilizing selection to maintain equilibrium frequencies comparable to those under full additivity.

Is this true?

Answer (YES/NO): NO